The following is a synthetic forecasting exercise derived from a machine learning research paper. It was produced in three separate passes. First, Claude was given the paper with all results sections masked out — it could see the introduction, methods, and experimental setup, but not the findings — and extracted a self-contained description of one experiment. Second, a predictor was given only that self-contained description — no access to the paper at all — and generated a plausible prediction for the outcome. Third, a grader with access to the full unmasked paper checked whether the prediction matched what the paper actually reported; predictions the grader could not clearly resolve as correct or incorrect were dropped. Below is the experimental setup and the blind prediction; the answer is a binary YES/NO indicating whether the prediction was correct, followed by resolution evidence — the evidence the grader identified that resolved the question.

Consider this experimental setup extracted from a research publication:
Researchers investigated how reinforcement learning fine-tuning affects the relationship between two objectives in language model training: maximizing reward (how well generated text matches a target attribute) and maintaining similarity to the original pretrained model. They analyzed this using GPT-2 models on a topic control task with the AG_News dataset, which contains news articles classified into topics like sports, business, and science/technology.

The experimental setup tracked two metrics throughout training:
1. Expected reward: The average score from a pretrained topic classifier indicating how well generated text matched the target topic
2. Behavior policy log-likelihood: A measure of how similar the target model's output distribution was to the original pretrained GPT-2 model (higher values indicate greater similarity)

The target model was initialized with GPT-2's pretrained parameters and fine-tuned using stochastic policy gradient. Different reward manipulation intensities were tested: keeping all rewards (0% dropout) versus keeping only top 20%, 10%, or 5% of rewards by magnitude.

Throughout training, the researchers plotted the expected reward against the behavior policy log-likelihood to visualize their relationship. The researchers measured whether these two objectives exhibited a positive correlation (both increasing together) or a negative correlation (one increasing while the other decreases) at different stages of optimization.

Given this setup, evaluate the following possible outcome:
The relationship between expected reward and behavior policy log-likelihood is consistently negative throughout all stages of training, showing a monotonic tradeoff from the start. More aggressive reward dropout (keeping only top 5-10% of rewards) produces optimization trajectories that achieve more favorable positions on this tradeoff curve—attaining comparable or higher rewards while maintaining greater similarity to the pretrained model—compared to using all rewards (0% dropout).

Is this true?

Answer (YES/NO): NO